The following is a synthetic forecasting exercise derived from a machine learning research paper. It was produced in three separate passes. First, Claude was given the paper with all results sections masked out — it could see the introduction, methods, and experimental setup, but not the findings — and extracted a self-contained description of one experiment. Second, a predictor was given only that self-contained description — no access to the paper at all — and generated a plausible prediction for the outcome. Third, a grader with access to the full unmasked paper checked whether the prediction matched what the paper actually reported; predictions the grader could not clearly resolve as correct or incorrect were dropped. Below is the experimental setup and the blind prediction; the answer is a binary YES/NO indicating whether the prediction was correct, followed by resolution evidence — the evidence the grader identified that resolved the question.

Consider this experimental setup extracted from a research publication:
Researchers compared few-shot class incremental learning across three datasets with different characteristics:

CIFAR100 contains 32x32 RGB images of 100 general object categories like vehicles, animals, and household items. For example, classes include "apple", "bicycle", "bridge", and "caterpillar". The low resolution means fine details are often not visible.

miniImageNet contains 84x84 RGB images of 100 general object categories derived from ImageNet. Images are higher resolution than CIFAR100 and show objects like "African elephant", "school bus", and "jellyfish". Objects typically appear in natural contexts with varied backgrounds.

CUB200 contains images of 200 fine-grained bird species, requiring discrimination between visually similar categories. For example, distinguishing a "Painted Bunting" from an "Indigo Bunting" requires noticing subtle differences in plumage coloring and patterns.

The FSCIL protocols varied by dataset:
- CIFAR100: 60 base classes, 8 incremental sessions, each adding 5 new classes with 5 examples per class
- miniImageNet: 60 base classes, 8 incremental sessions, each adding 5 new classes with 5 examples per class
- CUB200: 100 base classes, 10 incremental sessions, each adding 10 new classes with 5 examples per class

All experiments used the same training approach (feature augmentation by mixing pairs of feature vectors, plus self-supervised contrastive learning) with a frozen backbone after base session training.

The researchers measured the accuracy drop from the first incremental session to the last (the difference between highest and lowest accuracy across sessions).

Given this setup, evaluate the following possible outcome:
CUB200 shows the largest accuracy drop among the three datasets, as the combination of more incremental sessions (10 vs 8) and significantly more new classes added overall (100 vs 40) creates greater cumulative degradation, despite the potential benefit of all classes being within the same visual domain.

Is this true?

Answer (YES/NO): NO